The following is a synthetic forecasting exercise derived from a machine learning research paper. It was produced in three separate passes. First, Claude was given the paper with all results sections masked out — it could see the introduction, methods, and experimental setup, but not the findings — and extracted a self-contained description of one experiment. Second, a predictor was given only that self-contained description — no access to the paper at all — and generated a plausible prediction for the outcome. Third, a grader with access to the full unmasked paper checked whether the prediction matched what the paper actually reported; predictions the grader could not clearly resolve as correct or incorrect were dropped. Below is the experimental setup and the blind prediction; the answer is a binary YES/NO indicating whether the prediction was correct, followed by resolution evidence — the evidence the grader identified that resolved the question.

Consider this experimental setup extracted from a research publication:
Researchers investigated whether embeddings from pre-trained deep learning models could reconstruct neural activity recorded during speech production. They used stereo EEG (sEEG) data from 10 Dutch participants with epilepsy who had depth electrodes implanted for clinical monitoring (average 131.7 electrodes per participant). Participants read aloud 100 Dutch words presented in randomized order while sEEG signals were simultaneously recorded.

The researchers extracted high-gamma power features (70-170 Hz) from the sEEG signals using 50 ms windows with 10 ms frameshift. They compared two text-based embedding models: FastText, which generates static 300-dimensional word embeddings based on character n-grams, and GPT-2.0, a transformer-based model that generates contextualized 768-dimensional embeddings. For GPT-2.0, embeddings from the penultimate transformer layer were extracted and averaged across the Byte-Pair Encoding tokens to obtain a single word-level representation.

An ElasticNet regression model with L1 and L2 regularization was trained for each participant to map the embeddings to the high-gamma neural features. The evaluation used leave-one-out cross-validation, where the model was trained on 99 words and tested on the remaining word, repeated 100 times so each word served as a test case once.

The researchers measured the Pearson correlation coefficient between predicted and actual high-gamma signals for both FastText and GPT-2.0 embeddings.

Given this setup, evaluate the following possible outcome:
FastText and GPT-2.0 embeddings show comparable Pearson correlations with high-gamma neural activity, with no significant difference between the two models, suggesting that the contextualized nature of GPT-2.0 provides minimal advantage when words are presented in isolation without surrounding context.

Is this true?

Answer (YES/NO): YES